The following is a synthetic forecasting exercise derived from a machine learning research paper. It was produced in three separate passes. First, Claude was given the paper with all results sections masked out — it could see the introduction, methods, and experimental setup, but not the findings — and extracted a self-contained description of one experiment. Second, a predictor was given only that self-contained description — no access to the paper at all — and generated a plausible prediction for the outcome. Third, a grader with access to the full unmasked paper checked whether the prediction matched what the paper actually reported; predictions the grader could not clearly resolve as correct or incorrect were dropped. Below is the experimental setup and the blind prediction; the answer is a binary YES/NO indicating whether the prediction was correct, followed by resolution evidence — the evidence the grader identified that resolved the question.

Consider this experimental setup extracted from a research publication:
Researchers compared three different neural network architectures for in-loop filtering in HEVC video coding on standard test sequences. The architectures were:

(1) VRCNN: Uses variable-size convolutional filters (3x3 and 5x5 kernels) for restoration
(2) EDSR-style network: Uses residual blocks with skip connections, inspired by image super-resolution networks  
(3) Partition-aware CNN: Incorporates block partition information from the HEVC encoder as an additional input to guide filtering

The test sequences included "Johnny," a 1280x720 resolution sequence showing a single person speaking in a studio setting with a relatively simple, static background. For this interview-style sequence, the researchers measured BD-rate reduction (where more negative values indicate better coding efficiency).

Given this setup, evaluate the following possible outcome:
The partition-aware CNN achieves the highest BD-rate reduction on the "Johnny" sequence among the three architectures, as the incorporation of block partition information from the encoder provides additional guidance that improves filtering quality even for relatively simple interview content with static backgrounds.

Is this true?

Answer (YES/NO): NO